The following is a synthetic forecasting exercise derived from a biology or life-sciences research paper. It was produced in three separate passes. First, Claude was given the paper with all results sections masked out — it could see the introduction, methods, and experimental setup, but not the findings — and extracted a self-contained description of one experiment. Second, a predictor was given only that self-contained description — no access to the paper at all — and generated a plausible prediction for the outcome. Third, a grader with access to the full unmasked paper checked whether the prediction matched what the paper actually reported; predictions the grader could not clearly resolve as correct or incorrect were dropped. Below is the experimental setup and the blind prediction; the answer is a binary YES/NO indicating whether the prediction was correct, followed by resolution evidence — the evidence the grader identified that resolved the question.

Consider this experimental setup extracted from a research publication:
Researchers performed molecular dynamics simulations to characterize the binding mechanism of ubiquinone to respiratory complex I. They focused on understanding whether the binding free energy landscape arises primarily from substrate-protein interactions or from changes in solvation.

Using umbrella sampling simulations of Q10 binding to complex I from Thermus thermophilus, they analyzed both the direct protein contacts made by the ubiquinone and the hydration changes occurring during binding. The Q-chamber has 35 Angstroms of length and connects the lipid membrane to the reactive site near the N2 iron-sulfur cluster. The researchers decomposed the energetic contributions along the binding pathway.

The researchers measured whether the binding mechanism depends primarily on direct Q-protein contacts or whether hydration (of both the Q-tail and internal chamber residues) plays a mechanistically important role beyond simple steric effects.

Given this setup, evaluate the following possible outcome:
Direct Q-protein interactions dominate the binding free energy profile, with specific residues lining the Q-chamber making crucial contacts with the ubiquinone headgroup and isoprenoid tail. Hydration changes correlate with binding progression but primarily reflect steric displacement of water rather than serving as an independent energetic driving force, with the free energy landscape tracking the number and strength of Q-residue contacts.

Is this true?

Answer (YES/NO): NO